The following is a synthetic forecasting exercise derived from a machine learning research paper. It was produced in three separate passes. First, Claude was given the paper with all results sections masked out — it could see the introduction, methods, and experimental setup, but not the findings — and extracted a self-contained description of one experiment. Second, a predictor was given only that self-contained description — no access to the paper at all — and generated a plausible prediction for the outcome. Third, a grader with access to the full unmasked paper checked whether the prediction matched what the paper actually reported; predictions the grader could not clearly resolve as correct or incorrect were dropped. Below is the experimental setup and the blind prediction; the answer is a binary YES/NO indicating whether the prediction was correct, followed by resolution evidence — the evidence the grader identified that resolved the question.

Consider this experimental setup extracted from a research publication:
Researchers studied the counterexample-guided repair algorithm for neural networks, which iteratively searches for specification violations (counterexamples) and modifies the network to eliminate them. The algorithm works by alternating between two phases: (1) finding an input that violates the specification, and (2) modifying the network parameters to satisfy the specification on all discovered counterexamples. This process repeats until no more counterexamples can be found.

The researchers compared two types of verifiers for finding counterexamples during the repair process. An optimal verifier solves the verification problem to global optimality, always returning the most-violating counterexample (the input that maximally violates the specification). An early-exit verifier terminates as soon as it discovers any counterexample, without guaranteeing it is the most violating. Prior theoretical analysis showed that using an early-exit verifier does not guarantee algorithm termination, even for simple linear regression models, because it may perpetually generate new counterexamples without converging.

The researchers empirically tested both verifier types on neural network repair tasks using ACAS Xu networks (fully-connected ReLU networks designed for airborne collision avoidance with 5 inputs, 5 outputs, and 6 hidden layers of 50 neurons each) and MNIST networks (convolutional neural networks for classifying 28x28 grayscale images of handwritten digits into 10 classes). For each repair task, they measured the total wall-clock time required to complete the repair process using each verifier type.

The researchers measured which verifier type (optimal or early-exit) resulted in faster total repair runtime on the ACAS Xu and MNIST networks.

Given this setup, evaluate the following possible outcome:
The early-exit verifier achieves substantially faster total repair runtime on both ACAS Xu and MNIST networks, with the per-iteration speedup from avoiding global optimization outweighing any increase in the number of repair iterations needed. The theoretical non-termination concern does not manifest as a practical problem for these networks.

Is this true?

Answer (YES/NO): YES